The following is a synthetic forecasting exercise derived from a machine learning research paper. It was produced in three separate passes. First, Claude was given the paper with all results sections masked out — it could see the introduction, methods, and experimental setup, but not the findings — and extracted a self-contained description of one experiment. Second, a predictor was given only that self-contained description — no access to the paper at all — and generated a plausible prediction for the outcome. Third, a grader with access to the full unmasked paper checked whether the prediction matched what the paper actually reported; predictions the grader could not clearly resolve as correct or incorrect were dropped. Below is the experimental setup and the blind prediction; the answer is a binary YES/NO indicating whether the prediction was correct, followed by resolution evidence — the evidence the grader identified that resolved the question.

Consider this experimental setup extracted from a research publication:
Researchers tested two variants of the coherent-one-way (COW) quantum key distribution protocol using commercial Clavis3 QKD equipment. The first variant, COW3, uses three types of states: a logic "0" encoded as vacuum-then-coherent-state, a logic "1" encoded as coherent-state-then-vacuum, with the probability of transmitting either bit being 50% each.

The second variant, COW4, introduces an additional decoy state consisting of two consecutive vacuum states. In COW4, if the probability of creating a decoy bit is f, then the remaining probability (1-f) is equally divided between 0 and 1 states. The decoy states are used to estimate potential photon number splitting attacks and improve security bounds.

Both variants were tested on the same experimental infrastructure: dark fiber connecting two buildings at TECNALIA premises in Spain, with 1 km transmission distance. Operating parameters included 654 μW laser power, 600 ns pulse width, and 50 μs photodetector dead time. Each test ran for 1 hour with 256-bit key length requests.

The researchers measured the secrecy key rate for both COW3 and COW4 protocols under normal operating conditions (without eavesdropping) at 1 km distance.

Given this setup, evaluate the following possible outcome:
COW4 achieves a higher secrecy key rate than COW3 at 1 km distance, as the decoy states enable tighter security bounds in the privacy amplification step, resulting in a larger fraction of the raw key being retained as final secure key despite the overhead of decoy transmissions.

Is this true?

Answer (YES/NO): YES